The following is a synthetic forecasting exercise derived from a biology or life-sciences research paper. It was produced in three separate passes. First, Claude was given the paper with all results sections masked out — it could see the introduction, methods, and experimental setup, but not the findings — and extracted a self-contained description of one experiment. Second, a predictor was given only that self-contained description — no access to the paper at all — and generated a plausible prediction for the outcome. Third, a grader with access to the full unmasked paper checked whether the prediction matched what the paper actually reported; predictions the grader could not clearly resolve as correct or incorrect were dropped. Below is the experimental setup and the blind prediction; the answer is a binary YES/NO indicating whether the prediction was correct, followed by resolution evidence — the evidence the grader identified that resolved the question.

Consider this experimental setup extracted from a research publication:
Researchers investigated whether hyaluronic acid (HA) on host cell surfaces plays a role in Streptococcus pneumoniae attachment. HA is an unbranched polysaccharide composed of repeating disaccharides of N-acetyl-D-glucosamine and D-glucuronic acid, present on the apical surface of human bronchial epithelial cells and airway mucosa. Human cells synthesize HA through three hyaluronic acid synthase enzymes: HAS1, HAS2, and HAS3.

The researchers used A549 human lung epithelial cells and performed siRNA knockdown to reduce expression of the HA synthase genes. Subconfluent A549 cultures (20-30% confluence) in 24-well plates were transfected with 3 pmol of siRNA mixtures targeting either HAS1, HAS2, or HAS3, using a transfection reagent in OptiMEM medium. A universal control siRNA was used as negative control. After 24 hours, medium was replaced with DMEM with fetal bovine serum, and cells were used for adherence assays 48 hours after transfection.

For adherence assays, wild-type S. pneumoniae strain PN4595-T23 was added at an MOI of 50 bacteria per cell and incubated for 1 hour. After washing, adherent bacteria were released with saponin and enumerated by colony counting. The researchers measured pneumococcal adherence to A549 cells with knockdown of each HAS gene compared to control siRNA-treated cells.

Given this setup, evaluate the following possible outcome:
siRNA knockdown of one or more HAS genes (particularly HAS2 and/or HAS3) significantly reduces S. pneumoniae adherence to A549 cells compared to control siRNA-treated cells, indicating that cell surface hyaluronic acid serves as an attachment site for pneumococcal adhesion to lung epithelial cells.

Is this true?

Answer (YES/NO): YES